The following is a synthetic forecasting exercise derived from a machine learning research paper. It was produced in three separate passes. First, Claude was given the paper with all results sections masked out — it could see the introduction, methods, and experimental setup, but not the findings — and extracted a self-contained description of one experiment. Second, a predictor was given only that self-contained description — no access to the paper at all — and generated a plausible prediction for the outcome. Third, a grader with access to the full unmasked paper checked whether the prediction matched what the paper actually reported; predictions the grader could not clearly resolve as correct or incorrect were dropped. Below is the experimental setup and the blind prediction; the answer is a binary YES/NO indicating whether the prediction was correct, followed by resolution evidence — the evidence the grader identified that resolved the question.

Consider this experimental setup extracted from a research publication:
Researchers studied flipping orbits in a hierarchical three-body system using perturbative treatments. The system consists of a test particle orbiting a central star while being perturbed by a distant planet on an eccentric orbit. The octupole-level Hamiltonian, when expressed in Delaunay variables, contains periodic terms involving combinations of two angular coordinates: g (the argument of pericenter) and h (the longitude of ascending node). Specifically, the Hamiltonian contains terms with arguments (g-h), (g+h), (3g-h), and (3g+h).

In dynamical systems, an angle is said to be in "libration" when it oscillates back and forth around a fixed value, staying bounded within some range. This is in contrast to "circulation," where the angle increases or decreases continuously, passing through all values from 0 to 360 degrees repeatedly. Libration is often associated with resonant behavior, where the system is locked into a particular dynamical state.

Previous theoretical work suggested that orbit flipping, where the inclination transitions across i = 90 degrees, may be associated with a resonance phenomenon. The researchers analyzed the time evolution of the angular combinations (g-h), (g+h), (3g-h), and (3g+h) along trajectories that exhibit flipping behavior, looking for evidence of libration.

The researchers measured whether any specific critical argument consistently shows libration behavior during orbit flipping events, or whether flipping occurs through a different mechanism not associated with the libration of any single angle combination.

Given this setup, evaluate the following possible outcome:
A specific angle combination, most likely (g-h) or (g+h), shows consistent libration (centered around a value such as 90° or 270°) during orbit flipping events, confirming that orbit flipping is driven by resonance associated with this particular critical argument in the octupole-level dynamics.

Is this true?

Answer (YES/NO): NO